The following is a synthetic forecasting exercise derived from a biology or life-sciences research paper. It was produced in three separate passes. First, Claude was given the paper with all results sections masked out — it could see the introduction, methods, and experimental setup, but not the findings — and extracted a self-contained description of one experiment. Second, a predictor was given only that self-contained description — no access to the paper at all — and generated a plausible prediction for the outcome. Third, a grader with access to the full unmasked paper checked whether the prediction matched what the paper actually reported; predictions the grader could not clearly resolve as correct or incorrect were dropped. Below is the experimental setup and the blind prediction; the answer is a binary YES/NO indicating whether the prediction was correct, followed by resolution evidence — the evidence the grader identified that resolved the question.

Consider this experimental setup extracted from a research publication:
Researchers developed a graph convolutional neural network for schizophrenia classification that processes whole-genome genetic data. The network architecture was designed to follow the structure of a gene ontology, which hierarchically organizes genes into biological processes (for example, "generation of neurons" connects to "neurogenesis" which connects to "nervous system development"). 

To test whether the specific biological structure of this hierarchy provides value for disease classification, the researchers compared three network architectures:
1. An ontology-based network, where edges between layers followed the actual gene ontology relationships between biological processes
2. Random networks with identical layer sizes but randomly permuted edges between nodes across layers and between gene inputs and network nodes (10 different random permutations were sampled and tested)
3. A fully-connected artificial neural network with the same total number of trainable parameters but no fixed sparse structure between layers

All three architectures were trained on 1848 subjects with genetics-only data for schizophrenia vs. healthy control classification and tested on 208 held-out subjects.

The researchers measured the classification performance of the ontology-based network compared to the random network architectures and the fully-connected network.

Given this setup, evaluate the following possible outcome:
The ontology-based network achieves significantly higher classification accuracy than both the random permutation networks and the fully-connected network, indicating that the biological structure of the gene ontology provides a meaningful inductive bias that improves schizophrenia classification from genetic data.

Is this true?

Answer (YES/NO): YES